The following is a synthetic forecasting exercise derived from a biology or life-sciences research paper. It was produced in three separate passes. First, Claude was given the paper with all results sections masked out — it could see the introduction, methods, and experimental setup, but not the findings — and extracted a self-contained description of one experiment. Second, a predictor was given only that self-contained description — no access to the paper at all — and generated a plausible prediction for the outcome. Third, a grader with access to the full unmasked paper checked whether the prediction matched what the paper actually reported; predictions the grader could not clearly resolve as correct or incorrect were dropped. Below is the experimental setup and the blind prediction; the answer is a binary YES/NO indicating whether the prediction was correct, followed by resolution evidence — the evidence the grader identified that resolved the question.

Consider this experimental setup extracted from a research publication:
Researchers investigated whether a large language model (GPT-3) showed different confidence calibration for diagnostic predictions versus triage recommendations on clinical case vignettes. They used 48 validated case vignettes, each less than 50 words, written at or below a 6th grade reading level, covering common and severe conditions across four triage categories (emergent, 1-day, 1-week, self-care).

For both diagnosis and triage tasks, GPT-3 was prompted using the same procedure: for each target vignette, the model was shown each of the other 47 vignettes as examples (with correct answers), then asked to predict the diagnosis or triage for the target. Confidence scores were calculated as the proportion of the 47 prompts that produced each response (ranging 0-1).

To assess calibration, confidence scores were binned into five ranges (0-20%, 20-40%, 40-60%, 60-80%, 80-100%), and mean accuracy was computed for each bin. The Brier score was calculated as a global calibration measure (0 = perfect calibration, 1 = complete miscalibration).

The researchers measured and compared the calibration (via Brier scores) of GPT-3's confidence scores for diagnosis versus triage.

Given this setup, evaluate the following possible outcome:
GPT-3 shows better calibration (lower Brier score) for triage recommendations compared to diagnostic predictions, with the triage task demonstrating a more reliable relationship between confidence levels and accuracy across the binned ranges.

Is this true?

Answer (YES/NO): NO